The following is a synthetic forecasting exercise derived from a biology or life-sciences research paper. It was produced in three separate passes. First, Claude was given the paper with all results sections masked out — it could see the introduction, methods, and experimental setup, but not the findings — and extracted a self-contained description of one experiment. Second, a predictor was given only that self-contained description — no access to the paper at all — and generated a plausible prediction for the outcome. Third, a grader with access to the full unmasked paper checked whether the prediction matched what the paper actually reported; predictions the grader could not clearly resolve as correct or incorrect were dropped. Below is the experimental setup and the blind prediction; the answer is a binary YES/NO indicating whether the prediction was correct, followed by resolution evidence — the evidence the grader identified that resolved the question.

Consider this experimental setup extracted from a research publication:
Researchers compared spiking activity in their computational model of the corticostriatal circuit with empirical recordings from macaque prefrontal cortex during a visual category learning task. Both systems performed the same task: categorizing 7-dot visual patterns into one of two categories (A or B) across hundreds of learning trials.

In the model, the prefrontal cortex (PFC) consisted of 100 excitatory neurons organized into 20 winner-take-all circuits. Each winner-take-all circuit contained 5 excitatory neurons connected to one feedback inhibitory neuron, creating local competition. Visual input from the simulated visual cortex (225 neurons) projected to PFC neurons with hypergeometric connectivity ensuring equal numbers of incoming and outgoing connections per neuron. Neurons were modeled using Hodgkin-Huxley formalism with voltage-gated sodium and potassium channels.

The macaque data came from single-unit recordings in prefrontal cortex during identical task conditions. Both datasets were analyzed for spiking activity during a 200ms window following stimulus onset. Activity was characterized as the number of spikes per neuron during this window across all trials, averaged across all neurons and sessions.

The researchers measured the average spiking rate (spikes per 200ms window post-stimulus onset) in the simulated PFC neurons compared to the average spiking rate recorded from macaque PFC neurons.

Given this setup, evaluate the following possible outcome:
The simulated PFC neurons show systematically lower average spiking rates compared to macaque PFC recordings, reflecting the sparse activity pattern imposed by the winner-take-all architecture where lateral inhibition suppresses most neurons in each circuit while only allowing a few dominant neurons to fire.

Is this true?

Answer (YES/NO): NO